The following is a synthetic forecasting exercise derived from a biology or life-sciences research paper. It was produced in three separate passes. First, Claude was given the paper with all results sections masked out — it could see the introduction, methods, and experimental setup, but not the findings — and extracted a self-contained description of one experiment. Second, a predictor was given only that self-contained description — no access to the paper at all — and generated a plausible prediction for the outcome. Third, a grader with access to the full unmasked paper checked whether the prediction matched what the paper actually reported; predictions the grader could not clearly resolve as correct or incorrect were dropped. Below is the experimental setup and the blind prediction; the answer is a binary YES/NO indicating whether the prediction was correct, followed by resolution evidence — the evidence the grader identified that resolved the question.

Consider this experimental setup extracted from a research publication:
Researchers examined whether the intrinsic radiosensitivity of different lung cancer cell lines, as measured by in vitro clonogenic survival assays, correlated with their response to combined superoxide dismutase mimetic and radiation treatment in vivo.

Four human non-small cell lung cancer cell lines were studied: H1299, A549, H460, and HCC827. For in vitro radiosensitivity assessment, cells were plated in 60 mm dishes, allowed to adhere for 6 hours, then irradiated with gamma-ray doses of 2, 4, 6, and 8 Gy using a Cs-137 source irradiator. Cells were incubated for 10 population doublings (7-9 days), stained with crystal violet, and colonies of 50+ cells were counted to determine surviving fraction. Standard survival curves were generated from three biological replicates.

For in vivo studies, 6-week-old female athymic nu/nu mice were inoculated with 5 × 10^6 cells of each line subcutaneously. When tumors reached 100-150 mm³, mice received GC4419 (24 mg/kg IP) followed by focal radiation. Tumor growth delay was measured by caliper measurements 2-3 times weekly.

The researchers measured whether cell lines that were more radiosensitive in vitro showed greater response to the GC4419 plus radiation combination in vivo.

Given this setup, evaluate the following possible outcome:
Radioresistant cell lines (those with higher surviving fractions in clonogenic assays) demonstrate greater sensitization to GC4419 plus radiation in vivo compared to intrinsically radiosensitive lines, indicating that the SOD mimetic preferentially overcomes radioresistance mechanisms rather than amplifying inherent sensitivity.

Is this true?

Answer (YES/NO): NO